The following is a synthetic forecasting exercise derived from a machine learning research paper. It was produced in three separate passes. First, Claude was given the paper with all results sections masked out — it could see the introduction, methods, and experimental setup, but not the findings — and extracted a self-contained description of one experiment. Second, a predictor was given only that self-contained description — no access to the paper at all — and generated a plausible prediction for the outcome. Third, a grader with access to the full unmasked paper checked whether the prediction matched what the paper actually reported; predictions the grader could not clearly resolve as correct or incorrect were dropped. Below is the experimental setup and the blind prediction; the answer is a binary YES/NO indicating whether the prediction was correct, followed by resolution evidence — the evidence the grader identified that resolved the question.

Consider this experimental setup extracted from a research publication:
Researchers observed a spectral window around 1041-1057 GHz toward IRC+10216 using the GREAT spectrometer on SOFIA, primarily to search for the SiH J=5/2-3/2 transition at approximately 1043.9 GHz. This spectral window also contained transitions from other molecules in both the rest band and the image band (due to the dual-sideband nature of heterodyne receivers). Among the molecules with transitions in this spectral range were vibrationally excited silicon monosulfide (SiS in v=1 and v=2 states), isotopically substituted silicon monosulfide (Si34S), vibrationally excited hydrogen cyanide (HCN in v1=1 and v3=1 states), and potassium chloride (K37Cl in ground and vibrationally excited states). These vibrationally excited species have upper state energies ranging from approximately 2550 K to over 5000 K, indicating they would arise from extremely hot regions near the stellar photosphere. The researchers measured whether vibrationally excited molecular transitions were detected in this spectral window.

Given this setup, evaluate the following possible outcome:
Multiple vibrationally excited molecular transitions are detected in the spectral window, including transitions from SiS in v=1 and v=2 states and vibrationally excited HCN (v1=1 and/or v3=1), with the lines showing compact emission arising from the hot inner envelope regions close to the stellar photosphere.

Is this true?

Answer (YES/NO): NO